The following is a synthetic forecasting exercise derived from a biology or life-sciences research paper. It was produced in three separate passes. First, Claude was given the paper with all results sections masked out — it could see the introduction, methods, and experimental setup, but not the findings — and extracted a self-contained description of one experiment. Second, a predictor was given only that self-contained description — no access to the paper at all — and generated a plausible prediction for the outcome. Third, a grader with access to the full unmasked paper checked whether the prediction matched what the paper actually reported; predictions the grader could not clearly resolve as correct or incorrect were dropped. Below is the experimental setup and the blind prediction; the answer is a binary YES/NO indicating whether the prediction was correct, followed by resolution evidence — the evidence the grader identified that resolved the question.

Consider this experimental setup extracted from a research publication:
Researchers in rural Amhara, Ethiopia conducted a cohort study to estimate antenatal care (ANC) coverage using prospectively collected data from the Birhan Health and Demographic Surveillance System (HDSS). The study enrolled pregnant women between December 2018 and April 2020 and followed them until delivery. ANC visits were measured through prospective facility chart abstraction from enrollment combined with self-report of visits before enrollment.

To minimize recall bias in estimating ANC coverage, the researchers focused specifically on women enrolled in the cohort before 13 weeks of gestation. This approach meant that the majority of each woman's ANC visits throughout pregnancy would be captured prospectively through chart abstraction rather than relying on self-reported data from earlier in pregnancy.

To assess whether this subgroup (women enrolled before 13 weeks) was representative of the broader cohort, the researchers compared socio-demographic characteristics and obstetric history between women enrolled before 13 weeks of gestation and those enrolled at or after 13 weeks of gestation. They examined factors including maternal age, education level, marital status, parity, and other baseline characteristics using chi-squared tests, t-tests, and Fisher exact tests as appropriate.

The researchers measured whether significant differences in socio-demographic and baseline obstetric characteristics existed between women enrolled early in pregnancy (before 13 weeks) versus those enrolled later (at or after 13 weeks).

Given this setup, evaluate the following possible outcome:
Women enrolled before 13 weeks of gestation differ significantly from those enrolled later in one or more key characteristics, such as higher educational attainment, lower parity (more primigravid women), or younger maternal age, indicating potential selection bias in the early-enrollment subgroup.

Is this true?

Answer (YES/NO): NO